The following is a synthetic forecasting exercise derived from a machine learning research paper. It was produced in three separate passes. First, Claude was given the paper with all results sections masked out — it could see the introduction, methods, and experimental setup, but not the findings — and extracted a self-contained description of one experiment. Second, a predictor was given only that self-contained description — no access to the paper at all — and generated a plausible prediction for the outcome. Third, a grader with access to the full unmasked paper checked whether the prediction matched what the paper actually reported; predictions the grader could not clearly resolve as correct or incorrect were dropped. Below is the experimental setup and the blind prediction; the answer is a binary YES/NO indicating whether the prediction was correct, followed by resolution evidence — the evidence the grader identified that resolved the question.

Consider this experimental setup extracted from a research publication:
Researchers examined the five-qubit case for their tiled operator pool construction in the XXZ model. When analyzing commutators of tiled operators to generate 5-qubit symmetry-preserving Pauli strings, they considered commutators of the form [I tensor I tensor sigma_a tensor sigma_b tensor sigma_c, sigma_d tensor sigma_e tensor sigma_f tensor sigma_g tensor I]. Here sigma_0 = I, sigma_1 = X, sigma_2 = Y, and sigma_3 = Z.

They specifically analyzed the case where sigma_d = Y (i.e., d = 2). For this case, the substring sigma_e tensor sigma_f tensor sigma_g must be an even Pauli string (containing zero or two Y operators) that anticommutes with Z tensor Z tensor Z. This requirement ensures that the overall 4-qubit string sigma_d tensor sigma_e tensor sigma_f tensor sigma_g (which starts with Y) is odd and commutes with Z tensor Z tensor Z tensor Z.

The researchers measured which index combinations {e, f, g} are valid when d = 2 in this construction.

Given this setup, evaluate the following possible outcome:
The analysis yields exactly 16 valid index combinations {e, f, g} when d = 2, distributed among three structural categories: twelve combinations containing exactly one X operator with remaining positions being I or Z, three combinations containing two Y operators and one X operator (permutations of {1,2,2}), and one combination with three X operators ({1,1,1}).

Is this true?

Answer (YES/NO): YES